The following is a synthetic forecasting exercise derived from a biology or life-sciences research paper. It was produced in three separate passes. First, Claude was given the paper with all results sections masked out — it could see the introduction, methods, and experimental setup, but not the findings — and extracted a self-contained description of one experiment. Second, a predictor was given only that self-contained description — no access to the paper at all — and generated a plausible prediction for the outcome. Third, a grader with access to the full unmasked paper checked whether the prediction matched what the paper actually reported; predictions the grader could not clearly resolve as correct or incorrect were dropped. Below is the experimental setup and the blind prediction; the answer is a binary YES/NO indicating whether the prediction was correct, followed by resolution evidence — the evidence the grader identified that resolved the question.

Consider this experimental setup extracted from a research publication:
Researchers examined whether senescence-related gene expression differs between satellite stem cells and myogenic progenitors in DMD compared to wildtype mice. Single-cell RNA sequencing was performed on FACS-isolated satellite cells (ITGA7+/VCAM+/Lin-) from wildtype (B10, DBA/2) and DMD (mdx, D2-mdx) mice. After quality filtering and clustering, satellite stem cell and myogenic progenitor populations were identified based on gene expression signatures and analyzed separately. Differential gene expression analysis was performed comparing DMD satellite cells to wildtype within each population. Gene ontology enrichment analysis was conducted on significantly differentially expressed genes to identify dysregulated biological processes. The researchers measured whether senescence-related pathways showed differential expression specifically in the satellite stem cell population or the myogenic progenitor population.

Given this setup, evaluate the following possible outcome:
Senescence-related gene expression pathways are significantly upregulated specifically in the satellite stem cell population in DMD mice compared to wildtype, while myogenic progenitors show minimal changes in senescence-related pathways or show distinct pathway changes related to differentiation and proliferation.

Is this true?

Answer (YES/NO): NO